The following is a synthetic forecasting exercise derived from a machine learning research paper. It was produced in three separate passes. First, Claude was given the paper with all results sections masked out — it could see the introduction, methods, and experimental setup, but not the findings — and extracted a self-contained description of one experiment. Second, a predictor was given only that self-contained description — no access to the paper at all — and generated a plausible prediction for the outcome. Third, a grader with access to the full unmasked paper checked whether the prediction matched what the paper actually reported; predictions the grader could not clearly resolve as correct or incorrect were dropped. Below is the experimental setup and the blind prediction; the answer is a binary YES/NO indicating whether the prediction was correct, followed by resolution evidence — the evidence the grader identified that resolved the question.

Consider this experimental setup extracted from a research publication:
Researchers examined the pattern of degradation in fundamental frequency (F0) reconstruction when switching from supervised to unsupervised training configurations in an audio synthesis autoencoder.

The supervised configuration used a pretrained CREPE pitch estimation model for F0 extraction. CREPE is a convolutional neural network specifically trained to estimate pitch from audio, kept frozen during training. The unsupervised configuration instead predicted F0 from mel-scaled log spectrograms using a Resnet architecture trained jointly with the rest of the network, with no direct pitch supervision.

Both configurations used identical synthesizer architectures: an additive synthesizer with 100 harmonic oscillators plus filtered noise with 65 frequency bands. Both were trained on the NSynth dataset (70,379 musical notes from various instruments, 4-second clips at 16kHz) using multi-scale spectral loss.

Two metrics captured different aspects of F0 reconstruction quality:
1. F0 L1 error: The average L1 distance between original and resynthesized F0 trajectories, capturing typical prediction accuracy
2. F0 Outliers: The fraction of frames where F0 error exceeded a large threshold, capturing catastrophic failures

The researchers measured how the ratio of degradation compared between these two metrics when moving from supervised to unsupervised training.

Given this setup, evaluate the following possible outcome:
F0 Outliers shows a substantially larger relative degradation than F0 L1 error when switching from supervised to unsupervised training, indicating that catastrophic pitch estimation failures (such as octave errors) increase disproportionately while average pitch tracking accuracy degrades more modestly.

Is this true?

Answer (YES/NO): NO